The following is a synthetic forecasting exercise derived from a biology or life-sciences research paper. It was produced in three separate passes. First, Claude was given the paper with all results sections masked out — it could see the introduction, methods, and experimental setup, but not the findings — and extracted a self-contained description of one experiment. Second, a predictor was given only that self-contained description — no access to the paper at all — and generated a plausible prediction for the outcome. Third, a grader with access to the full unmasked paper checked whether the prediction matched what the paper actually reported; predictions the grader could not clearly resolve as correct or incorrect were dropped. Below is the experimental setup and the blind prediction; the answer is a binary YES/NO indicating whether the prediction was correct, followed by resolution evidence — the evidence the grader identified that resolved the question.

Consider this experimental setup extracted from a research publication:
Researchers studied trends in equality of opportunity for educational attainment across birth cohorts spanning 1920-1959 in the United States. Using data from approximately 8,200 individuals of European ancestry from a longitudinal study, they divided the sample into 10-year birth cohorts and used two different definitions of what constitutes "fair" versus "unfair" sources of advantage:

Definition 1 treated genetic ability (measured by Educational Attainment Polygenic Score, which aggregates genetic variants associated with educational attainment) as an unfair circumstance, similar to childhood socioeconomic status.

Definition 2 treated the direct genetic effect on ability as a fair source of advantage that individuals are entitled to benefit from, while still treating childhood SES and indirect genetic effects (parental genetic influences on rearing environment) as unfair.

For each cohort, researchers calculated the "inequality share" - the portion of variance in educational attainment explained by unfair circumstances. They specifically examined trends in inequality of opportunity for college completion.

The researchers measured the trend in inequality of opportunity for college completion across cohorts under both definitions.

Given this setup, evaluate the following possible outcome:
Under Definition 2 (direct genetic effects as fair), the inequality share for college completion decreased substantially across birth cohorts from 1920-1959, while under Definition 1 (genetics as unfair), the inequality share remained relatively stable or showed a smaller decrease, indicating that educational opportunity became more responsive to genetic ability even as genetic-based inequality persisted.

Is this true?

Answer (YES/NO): NO